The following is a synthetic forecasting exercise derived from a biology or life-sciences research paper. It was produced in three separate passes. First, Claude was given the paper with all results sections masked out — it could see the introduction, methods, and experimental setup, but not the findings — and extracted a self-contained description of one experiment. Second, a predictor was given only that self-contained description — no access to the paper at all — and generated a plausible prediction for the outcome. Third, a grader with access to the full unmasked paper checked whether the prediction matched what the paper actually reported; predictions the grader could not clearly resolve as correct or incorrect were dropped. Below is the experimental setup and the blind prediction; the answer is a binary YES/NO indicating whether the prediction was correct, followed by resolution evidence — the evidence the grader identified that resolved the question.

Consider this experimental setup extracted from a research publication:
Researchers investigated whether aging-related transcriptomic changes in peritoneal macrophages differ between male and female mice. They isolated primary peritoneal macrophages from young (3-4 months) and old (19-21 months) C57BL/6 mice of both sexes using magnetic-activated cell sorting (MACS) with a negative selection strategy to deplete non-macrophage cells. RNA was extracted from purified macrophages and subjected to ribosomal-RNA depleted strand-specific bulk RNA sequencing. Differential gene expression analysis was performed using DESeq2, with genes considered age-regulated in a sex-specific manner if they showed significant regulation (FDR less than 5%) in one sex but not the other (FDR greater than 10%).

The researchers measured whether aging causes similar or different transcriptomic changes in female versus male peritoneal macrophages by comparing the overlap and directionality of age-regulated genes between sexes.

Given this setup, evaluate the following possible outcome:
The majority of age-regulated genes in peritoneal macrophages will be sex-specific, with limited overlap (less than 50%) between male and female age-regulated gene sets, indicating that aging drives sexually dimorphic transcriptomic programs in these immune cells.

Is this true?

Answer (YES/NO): YES